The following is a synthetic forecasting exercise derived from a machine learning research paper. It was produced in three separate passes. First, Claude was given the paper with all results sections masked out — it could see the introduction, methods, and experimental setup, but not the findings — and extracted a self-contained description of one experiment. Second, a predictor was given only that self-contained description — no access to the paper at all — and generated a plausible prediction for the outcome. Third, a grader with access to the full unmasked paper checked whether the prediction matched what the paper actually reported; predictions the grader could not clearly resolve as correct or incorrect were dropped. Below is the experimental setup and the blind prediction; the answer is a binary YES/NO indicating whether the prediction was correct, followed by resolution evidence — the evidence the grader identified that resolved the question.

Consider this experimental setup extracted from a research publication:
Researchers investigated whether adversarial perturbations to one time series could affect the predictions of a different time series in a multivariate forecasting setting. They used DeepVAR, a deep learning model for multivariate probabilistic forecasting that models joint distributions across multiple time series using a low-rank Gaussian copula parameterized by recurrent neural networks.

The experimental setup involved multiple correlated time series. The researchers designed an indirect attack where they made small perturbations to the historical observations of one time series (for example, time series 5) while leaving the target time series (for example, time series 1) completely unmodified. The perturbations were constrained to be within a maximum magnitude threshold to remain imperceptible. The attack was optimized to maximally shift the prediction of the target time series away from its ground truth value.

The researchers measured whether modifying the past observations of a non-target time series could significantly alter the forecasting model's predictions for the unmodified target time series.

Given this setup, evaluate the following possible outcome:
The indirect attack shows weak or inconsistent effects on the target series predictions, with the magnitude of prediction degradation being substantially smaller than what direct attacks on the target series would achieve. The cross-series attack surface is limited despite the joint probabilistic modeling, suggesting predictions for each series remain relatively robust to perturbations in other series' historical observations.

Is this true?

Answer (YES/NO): NO